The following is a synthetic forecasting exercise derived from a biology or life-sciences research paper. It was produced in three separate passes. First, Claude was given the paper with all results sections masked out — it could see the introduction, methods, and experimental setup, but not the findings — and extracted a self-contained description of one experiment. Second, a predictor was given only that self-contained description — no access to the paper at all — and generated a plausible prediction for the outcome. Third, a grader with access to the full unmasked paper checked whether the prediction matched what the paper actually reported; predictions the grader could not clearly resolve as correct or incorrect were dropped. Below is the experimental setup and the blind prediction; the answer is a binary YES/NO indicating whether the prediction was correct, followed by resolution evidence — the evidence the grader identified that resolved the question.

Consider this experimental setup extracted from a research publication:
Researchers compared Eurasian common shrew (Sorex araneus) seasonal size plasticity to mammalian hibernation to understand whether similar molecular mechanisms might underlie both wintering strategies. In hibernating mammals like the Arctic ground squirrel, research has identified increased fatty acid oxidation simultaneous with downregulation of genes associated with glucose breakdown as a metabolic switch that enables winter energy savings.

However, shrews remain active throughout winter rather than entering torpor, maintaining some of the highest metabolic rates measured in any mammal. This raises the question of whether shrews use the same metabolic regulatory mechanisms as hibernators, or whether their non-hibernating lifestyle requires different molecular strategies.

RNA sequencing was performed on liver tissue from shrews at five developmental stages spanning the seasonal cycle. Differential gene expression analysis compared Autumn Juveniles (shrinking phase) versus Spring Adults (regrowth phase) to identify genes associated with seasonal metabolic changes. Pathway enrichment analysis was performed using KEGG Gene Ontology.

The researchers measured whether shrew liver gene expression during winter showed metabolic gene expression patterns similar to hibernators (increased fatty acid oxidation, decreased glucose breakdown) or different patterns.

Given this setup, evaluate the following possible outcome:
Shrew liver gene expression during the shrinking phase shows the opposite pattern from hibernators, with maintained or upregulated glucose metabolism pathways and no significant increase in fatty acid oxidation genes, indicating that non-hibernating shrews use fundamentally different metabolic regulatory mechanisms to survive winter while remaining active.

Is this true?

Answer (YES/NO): YES